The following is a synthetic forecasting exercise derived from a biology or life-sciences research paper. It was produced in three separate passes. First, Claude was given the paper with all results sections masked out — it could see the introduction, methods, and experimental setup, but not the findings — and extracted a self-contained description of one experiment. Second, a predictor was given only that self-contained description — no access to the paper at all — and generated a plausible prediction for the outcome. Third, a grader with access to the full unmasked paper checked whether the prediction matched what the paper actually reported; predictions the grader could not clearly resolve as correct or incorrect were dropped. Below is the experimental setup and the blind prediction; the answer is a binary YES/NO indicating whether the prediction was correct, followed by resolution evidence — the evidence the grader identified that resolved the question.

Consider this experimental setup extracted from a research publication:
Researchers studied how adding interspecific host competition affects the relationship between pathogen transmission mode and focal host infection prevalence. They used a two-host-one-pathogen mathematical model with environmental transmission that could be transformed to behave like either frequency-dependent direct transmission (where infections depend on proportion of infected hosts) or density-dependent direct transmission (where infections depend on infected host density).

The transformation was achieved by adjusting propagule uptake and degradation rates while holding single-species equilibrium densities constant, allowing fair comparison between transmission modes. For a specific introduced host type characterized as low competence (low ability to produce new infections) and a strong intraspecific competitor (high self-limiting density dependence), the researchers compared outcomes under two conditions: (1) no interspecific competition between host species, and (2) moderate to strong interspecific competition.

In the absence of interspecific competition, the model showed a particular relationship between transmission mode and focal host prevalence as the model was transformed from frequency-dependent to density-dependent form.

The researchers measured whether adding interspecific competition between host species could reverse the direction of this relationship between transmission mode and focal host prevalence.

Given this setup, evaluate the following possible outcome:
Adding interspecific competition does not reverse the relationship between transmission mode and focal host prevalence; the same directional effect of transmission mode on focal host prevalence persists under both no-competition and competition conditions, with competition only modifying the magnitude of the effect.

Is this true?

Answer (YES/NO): NO